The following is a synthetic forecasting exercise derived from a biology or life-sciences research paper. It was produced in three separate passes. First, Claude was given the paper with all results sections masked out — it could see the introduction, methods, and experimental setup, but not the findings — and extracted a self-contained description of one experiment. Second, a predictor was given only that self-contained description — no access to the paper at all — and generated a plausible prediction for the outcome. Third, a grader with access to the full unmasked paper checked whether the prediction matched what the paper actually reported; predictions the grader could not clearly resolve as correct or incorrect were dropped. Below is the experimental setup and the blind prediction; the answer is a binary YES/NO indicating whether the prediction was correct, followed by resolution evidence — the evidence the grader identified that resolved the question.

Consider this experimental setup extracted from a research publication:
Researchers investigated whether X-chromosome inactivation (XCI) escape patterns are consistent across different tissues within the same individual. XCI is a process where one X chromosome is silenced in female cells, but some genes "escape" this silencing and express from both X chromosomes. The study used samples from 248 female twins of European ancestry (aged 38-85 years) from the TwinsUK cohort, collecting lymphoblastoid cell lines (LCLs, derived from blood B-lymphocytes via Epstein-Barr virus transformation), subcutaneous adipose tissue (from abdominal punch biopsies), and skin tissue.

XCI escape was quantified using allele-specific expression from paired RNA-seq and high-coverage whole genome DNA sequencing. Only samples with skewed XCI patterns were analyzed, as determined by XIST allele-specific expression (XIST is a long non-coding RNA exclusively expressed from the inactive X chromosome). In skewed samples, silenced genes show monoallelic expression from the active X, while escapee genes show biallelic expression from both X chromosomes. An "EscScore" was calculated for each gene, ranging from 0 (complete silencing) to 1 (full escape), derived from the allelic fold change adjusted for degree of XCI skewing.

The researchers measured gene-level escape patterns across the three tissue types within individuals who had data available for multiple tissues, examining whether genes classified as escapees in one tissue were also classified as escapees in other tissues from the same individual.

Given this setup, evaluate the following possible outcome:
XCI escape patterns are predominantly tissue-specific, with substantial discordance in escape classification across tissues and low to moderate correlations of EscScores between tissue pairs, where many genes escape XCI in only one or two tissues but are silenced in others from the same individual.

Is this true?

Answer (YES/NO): YES